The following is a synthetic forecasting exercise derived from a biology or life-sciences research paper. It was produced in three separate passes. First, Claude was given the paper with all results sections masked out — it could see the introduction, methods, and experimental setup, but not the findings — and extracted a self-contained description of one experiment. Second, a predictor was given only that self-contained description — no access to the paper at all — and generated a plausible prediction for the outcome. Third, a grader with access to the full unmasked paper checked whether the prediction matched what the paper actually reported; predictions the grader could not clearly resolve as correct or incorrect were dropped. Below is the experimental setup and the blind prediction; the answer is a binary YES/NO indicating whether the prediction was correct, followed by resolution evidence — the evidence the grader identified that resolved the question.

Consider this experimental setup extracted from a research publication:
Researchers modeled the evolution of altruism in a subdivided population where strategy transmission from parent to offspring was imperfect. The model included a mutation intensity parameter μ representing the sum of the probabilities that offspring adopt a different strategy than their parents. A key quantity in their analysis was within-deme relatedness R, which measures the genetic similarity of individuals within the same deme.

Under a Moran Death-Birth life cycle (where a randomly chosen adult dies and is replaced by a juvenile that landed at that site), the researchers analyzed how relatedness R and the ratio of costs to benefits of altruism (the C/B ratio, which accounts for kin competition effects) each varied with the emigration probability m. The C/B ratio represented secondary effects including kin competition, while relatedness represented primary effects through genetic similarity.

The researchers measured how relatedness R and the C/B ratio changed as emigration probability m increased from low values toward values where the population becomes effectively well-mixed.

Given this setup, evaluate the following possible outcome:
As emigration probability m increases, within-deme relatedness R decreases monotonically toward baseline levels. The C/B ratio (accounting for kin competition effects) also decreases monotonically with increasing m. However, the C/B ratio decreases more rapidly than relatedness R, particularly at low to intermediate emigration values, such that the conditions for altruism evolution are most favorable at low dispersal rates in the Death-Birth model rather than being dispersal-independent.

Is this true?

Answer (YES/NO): NO